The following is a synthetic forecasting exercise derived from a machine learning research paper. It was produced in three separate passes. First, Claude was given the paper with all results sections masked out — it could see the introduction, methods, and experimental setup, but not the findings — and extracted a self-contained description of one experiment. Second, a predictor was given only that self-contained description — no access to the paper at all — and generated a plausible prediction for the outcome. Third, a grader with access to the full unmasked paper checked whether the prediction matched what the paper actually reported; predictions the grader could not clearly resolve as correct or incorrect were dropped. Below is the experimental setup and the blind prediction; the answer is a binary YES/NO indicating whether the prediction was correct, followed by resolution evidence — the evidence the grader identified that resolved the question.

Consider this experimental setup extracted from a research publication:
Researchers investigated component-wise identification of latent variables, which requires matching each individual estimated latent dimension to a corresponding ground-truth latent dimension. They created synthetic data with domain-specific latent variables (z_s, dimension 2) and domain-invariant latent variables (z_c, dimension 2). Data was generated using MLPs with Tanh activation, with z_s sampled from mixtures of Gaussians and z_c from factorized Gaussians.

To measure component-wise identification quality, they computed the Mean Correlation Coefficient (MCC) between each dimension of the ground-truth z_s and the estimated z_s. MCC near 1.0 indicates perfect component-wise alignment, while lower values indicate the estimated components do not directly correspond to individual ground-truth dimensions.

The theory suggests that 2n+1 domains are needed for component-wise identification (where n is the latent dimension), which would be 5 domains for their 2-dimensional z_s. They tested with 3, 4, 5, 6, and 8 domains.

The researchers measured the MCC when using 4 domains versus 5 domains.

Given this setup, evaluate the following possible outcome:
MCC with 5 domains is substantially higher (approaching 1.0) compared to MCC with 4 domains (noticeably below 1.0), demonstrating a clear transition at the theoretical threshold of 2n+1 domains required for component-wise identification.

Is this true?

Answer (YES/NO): NO